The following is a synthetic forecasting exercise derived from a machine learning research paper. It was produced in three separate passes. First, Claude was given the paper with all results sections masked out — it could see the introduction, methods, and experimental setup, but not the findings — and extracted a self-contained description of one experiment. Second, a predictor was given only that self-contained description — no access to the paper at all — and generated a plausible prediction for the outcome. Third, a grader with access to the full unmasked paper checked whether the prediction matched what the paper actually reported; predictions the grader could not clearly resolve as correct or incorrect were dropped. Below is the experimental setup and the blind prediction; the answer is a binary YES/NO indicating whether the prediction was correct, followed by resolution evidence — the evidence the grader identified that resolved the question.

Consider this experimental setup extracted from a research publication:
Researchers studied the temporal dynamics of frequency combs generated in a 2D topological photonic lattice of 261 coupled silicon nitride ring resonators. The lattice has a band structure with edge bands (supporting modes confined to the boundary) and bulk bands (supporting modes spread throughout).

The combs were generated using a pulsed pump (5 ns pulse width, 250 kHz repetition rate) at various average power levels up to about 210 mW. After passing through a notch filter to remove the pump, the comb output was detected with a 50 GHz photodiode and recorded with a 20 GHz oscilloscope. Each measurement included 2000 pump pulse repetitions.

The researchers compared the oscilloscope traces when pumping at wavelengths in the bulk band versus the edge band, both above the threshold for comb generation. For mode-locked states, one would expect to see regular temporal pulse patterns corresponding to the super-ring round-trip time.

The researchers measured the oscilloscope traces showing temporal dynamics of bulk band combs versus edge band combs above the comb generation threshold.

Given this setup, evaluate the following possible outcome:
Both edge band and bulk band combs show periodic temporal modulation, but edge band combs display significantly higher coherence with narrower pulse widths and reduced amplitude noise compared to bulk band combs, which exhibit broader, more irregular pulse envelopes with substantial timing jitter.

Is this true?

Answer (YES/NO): NO